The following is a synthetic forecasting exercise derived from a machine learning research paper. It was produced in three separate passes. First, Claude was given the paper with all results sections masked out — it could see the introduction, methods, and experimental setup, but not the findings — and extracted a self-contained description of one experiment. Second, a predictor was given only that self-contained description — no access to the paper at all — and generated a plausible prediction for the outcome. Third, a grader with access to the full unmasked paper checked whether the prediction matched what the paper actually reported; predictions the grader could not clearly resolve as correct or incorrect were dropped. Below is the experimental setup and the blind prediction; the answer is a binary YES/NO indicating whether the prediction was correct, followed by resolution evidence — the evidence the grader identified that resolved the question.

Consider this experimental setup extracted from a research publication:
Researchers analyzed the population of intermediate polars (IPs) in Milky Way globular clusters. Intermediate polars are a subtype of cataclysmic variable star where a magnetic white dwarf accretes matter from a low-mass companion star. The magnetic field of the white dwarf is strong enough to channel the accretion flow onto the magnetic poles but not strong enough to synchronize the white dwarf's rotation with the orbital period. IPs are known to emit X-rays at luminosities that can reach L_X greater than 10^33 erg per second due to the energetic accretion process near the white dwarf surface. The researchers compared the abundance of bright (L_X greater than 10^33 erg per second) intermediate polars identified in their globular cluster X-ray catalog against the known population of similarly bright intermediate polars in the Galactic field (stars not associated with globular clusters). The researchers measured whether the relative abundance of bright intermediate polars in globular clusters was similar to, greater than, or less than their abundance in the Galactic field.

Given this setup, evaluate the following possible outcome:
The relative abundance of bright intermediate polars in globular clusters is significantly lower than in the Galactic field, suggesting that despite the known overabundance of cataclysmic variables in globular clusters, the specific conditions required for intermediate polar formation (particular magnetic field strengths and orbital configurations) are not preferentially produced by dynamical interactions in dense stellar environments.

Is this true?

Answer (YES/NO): YES